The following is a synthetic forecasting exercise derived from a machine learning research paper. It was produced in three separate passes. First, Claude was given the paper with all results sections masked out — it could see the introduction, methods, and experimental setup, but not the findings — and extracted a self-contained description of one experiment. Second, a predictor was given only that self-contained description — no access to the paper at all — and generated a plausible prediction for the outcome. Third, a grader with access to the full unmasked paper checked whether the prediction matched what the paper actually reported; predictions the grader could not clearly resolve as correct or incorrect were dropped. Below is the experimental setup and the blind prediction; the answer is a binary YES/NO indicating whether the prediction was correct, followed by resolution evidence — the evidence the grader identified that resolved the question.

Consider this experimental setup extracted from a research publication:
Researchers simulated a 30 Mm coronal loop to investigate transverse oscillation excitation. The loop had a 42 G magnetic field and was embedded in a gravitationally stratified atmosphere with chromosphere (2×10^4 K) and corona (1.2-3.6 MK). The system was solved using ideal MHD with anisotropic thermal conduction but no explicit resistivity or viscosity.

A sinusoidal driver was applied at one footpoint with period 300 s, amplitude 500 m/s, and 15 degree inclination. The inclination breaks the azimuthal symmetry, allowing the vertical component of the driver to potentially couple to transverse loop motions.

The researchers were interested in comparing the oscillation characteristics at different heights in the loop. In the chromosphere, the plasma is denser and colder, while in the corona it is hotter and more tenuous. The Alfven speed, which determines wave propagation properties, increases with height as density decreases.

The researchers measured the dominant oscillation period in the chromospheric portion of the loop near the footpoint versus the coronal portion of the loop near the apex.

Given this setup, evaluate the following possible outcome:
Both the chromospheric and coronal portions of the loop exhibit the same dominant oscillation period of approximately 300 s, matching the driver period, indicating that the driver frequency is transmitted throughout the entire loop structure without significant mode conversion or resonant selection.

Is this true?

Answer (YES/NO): NO